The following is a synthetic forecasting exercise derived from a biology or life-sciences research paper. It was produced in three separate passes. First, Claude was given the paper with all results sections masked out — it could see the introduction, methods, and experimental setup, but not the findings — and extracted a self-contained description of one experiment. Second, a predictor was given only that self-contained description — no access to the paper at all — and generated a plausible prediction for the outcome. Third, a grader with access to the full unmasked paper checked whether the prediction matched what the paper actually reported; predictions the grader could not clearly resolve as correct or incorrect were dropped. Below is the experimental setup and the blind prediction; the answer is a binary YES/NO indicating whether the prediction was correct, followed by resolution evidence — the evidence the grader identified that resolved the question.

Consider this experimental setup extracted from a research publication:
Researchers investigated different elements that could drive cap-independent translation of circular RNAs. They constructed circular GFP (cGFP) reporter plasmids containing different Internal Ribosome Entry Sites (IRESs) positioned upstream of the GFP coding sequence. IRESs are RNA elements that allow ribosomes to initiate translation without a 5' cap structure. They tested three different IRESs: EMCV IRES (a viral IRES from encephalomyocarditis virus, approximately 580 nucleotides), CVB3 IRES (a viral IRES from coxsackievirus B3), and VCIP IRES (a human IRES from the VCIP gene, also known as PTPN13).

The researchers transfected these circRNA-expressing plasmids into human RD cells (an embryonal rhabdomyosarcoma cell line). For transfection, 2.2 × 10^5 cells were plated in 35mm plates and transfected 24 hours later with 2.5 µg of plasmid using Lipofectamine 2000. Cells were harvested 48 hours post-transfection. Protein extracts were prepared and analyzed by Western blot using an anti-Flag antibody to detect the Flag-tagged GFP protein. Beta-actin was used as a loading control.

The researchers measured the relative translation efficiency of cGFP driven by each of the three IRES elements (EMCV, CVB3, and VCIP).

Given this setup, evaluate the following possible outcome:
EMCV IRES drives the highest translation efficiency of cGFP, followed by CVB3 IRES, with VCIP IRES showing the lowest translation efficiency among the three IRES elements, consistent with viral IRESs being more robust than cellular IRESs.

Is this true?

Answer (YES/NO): NO